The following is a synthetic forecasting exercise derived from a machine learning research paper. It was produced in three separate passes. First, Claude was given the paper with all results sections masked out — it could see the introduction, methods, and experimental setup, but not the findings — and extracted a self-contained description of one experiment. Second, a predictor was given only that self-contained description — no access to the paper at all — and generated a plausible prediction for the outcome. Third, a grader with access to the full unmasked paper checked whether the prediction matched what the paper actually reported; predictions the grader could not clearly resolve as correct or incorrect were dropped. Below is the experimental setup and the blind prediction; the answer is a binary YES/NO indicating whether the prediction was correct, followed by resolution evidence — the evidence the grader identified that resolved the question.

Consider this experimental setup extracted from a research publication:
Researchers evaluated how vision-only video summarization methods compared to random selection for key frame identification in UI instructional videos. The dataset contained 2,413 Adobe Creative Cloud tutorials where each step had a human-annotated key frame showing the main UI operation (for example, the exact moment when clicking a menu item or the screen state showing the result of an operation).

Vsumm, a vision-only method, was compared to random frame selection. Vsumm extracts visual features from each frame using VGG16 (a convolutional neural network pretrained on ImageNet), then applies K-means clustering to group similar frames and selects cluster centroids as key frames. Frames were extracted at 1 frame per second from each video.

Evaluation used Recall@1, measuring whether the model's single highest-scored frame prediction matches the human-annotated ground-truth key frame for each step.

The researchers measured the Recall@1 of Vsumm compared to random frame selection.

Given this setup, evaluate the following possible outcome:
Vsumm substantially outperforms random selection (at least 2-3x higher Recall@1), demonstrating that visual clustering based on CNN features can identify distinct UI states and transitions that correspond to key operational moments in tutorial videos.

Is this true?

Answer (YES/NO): NO